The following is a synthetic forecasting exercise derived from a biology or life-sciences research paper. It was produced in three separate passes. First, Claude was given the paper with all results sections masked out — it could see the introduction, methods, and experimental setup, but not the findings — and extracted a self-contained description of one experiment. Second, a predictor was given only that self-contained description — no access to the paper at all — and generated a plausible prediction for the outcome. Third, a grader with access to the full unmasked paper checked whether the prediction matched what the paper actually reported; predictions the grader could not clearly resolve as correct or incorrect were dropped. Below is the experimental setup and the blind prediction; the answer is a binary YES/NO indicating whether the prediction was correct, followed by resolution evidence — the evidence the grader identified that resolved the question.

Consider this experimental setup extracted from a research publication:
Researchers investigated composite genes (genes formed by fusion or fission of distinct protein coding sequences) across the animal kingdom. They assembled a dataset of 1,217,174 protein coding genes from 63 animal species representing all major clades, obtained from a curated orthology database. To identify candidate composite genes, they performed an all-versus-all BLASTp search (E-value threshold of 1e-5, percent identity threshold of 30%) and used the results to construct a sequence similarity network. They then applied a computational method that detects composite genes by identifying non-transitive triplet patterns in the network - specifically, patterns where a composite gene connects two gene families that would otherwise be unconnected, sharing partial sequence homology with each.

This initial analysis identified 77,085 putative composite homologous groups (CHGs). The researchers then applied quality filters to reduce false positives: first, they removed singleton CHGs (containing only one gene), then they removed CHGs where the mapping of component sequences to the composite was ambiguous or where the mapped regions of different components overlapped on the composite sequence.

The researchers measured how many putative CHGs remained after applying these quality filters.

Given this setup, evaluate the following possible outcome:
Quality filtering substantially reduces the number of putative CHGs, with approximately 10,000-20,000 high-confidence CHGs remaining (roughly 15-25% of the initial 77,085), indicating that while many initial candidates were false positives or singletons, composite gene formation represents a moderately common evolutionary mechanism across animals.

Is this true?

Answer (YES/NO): YES